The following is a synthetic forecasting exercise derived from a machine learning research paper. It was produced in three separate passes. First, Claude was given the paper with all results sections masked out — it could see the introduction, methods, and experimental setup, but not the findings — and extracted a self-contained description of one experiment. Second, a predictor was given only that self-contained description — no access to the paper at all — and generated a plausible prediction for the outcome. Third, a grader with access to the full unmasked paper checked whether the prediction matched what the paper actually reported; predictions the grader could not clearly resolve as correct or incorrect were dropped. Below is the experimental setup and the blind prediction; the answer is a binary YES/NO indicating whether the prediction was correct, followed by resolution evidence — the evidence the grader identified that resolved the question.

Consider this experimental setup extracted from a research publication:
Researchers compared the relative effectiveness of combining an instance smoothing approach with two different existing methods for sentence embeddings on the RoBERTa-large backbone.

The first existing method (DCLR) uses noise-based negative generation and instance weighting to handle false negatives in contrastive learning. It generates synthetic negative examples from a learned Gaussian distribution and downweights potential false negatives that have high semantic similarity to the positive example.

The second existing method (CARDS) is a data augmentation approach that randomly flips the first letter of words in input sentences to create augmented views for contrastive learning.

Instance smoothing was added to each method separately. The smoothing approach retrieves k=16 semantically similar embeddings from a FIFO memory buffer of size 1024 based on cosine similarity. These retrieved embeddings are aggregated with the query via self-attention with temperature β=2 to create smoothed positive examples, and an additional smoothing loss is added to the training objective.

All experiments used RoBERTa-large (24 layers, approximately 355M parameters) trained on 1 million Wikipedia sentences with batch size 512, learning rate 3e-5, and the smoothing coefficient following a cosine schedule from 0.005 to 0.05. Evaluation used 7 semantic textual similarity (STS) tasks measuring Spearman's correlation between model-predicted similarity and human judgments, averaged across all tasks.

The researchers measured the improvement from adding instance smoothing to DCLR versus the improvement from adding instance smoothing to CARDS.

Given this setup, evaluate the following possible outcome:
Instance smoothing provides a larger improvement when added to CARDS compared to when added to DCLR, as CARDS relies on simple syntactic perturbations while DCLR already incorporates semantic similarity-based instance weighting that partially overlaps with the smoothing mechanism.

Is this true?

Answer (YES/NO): NO